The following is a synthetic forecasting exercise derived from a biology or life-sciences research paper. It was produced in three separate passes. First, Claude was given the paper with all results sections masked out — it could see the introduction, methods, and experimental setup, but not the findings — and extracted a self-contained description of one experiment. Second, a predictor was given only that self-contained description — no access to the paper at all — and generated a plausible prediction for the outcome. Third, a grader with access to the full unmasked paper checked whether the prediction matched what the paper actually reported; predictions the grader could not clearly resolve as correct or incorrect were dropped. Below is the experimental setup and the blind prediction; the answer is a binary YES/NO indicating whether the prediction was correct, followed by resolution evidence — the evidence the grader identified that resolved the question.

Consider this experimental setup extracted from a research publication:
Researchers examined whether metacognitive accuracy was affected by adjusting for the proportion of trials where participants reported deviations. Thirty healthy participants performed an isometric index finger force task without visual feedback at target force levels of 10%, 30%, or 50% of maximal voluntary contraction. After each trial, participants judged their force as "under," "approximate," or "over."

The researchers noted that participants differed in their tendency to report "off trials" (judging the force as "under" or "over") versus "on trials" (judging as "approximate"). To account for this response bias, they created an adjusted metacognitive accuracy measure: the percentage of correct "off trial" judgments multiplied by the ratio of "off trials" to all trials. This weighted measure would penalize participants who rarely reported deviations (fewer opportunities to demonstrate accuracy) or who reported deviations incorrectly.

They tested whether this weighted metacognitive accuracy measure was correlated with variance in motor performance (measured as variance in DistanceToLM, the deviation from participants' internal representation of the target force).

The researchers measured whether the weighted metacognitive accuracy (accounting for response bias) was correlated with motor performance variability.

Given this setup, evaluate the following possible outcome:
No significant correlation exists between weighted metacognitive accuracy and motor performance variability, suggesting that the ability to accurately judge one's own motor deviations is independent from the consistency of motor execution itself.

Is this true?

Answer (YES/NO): YES